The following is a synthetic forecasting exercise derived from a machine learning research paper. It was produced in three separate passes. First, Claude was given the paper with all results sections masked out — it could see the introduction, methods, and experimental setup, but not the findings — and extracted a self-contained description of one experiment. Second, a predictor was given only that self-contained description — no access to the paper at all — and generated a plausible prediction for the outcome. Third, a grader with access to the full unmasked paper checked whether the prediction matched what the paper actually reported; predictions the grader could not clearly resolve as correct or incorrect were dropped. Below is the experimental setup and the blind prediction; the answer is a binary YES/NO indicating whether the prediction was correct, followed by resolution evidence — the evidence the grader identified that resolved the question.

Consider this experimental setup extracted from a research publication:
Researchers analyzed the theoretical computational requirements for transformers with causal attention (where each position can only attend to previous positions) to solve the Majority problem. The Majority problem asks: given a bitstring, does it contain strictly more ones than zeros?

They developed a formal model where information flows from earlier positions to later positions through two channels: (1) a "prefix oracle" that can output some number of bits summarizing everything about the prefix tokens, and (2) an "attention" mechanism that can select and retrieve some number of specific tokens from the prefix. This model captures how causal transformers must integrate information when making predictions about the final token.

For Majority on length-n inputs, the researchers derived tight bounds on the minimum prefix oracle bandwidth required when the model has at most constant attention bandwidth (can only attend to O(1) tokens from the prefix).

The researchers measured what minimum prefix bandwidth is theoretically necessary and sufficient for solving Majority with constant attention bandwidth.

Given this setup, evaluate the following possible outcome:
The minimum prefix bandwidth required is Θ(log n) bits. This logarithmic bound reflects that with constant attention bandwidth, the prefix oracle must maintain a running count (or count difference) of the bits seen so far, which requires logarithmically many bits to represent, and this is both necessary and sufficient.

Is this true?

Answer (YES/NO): YES